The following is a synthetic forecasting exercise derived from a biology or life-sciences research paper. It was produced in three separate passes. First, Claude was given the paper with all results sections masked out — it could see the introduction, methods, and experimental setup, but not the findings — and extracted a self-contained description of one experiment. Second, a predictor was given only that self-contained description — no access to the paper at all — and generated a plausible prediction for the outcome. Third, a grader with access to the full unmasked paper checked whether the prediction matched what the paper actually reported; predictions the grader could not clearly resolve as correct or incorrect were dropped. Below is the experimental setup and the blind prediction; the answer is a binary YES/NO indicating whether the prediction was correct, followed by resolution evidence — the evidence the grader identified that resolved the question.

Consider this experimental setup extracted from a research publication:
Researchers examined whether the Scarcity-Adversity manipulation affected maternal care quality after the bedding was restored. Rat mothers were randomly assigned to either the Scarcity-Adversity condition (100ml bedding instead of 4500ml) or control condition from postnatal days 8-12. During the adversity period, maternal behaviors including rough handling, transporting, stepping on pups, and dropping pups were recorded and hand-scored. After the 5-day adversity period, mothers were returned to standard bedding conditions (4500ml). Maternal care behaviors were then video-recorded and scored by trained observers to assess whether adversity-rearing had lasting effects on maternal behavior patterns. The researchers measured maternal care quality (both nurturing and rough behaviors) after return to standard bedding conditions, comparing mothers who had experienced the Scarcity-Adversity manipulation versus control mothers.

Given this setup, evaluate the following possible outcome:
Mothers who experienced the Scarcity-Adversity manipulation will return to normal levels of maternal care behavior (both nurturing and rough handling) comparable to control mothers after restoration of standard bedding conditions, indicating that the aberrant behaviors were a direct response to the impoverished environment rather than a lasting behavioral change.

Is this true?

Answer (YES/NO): YES